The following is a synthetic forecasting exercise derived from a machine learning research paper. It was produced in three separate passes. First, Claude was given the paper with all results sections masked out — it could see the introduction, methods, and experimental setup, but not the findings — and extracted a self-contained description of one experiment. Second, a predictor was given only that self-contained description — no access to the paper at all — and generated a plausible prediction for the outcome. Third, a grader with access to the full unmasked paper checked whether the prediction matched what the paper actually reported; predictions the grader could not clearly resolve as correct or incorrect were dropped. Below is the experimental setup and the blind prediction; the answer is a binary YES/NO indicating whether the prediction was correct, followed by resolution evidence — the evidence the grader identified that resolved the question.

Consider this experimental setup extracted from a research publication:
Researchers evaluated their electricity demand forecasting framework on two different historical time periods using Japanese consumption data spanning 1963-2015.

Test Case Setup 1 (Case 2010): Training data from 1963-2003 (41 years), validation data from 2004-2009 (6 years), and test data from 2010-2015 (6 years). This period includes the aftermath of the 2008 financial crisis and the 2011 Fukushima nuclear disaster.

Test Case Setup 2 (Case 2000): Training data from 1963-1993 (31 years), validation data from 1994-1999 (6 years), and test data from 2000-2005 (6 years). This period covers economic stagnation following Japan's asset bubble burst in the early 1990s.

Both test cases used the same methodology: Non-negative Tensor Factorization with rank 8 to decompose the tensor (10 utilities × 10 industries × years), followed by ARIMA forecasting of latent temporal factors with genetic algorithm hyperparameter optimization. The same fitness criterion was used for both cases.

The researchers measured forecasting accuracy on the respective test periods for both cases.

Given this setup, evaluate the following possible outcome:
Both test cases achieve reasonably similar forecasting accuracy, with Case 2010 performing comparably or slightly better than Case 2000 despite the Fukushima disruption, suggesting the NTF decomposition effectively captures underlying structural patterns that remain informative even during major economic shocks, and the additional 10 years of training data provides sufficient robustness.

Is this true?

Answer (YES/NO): NO